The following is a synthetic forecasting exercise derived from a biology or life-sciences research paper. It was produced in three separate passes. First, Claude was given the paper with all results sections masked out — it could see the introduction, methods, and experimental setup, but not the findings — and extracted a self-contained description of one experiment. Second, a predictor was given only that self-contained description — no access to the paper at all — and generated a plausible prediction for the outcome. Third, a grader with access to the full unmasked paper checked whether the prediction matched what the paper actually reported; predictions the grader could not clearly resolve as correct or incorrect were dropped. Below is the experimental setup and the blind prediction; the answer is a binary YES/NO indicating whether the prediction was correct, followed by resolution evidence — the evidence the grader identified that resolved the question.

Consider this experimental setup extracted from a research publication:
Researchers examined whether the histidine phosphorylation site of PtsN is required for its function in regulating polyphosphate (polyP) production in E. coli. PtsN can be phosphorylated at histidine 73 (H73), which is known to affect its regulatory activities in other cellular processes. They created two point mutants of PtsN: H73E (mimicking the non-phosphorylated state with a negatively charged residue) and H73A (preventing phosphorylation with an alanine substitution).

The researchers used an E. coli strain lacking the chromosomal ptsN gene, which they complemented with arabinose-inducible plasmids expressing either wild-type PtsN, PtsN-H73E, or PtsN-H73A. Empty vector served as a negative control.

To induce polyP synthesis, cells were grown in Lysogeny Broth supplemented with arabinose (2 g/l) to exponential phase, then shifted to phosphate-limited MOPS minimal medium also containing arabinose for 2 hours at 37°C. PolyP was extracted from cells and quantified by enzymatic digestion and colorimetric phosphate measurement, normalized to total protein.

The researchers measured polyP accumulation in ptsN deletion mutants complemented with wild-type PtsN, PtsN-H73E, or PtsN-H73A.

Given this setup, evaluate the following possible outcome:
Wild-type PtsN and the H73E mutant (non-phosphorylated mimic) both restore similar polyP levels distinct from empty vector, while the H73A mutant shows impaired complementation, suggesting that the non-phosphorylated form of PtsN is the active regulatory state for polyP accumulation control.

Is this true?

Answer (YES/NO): NO